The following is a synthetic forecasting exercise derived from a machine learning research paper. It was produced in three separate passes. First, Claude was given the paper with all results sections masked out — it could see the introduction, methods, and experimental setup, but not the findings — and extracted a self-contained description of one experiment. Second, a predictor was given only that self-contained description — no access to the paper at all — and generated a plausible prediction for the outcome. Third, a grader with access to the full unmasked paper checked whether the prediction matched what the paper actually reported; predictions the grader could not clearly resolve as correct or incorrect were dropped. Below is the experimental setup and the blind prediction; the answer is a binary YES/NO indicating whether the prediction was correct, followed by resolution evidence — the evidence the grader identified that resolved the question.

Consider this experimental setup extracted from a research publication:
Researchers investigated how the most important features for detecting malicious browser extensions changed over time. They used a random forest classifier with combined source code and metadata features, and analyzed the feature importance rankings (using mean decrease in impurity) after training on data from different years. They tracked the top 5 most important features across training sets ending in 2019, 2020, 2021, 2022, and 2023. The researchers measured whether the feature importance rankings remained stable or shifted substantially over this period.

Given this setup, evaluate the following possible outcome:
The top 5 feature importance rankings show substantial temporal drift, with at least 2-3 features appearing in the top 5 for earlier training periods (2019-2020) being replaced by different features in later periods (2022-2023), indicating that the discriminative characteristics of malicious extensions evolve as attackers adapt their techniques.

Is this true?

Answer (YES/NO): YES